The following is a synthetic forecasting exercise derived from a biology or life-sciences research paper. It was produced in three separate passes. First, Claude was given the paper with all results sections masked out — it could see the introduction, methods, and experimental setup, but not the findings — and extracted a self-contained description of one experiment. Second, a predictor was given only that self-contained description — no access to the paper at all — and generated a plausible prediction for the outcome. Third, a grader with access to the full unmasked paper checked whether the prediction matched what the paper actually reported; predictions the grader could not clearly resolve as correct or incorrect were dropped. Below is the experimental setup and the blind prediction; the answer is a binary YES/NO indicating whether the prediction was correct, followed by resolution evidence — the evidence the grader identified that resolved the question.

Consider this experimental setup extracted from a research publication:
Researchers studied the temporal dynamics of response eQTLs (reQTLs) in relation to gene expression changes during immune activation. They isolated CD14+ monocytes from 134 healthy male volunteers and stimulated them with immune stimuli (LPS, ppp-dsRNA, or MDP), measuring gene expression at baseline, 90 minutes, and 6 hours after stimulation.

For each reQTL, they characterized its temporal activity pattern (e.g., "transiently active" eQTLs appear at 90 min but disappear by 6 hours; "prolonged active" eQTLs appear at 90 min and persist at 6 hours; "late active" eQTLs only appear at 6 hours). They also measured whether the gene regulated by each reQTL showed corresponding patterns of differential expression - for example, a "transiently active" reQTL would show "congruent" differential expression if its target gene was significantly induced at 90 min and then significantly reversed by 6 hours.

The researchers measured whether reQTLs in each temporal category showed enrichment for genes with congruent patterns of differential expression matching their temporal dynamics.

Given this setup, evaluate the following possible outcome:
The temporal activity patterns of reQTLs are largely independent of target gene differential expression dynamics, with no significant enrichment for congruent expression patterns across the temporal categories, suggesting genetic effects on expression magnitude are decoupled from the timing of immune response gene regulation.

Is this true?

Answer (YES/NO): NO